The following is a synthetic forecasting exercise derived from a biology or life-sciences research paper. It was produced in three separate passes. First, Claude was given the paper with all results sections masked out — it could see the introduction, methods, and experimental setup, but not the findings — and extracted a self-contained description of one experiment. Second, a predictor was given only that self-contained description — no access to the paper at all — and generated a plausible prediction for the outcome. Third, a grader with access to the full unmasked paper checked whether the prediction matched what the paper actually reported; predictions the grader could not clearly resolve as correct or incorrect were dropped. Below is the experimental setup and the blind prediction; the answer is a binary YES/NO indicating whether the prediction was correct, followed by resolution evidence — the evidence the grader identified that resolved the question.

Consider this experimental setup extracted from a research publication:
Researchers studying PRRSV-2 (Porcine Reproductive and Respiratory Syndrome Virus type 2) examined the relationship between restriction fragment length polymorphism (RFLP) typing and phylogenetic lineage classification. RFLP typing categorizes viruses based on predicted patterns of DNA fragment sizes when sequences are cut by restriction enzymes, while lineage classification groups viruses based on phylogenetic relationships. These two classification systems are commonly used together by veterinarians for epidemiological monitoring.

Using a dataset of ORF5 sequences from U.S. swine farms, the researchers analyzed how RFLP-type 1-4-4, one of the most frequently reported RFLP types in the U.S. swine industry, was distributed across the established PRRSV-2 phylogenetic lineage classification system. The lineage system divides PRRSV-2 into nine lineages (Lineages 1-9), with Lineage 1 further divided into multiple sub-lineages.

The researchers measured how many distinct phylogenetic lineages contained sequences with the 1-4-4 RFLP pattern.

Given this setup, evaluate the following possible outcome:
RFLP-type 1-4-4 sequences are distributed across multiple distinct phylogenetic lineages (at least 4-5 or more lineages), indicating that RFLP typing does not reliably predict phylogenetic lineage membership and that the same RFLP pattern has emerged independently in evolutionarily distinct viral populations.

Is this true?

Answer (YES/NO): YES